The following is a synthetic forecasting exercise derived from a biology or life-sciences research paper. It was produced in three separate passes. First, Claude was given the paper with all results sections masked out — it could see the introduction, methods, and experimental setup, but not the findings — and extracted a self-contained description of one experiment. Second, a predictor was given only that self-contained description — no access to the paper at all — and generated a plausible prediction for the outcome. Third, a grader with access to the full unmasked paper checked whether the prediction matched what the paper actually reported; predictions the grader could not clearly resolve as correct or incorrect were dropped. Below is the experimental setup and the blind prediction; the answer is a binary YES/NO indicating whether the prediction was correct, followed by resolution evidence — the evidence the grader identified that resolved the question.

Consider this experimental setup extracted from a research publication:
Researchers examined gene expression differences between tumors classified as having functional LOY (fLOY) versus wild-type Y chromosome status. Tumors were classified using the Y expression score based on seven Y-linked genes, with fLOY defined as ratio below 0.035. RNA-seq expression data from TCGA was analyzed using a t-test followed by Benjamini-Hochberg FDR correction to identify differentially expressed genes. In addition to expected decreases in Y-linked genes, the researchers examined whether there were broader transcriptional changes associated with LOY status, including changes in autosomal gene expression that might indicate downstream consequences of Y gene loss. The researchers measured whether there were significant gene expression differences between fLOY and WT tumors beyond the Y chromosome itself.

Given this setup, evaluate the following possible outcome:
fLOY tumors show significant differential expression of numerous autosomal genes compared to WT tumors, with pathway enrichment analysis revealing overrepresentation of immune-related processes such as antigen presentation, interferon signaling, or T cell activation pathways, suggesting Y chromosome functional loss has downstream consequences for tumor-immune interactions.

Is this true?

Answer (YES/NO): NO